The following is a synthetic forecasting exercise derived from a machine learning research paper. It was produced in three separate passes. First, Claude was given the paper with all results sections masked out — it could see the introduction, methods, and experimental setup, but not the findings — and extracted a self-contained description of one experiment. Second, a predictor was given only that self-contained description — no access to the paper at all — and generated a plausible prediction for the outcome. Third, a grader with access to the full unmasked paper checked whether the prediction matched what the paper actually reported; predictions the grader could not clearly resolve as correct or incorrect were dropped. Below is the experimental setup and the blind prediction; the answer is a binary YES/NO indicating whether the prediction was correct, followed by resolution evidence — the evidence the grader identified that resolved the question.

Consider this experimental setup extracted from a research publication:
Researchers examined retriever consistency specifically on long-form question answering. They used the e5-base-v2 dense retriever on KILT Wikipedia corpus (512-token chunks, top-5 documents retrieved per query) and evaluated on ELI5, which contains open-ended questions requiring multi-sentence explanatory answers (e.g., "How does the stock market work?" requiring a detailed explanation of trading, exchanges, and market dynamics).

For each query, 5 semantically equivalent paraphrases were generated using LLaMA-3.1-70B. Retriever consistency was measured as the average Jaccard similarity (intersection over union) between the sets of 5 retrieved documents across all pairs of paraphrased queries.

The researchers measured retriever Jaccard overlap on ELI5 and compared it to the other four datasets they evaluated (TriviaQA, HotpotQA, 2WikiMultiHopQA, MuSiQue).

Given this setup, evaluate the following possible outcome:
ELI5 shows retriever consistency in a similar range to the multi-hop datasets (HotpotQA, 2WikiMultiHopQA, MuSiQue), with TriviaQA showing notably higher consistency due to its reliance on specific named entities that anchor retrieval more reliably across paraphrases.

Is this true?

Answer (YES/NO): NO